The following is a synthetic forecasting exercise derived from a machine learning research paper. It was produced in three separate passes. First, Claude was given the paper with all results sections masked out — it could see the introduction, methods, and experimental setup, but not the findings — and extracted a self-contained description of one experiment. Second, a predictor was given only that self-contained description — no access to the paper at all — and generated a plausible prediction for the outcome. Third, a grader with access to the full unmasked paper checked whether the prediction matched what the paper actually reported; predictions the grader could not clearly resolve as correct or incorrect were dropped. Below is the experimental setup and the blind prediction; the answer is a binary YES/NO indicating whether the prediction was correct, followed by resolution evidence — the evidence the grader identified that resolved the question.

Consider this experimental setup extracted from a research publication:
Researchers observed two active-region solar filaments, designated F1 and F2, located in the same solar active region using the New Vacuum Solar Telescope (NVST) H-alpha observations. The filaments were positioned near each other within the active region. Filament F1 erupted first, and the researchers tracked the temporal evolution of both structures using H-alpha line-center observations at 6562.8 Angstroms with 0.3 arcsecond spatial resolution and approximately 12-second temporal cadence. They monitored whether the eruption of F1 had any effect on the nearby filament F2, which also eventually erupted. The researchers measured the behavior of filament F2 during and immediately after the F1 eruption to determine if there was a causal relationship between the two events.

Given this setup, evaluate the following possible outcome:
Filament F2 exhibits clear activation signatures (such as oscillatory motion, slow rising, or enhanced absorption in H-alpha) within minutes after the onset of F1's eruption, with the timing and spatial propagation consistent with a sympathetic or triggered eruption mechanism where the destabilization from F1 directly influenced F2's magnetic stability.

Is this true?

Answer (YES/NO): YES